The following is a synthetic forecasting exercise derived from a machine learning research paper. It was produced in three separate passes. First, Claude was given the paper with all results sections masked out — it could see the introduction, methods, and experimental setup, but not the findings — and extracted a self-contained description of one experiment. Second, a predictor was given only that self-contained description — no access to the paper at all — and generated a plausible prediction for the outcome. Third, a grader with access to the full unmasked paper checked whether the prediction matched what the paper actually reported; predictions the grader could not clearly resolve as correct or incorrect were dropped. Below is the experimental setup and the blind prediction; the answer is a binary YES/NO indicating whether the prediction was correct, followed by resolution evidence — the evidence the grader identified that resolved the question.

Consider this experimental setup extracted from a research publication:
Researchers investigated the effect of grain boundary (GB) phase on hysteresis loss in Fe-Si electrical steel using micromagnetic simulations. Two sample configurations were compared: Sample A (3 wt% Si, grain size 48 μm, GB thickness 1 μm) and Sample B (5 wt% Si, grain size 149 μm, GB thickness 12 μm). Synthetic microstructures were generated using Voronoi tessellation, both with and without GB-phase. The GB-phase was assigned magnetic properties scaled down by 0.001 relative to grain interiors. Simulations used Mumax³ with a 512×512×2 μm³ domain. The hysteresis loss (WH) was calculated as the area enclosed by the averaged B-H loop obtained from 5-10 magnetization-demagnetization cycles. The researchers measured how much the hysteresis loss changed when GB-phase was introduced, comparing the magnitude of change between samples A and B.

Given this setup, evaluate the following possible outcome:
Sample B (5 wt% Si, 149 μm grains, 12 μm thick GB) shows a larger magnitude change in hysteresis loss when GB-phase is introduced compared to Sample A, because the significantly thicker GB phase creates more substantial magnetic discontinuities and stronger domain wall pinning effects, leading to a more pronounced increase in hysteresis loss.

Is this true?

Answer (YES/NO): NO